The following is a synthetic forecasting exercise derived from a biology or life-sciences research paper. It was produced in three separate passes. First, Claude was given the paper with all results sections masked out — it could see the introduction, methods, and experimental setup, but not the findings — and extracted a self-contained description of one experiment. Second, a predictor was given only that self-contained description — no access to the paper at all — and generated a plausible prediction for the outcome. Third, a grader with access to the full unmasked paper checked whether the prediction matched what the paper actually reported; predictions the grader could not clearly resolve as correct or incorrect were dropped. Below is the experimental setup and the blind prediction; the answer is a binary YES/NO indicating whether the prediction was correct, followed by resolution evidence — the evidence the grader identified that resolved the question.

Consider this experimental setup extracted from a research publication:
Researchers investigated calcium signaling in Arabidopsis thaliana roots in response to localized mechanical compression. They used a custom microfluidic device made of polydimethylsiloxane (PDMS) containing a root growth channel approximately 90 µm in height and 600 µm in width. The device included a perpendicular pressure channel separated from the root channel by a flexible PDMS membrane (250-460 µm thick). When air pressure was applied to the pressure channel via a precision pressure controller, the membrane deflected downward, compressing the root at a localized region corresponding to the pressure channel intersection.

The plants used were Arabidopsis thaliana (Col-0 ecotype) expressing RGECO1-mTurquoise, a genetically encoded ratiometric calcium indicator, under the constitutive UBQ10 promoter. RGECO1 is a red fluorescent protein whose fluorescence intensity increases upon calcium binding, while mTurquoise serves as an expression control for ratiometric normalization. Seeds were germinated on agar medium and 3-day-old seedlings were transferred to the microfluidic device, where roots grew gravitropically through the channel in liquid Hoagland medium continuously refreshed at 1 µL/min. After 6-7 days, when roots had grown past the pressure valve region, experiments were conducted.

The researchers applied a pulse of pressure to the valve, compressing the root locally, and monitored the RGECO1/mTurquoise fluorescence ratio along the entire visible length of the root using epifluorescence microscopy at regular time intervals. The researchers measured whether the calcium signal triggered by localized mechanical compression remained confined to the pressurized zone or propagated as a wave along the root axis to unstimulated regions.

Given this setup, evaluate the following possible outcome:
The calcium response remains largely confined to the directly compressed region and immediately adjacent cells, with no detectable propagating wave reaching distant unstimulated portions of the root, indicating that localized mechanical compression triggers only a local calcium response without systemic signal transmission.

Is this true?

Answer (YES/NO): YES